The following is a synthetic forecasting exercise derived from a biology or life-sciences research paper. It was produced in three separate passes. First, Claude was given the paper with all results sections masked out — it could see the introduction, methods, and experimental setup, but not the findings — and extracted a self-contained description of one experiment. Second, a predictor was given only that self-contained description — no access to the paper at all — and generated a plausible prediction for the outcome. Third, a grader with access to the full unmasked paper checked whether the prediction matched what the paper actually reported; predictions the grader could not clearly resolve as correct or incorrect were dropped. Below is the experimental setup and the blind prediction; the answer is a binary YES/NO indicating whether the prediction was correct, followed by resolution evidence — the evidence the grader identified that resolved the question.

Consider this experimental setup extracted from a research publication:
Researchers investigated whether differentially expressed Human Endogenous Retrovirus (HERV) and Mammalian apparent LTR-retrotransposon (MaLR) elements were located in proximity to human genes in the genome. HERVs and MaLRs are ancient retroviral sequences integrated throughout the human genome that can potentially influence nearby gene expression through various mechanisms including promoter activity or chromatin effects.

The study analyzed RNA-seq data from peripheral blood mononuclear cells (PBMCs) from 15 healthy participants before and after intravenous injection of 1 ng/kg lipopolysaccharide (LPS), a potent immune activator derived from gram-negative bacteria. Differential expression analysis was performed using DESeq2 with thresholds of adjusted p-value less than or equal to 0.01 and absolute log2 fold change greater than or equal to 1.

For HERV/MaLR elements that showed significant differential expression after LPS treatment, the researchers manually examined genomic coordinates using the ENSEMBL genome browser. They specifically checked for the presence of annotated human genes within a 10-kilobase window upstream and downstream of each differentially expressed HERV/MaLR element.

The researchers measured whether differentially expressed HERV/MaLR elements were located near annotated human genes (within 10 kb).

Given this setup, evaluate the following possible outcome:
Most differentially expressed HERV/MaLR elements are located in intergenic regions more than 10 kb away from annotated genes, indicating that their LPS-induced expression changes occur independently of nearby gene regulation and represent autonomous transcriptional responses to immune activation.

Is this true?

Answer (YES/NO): NO